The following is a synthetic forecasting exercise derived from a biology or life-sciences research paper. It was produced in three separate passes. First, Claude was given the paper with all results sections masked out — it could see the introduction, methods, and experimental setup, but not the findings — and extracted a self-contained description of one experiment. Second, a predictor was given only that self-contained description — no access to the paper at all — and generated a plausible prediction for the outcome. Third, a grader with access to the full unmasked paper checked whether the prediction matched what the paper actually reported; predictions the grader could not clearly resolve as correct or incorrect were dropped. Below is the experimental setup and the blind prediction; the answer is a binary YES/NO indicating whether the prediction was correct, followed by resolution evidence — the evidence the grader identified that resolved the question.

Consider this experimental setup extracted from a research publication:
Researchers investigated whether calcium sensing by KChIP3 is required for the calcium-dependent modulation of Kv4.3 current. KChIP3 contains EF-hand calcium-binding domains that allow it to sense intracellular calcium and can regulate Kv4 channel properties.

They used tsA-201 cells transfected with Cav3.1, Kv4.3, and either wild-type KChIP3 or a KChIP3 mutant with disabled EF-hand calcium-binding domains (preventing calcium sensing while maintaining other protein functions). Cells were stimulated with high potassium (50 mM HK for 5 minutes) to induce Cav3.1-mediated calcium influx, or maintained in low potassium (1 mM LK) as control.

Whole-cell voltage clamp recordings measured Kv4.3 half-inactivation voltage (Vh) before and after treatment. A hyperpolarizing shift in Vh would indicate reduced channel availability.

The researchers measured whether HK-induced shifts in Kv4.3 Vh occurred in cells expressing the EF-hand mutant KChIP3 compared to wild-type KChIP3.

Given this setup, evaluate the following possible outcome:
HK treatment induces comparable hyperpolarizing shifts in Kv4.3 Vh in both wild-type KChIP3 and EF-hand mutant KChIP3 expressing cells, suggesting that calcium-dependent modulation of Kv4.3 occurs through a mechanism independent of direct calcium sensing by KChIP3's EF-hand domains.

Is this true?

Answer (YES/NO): NO